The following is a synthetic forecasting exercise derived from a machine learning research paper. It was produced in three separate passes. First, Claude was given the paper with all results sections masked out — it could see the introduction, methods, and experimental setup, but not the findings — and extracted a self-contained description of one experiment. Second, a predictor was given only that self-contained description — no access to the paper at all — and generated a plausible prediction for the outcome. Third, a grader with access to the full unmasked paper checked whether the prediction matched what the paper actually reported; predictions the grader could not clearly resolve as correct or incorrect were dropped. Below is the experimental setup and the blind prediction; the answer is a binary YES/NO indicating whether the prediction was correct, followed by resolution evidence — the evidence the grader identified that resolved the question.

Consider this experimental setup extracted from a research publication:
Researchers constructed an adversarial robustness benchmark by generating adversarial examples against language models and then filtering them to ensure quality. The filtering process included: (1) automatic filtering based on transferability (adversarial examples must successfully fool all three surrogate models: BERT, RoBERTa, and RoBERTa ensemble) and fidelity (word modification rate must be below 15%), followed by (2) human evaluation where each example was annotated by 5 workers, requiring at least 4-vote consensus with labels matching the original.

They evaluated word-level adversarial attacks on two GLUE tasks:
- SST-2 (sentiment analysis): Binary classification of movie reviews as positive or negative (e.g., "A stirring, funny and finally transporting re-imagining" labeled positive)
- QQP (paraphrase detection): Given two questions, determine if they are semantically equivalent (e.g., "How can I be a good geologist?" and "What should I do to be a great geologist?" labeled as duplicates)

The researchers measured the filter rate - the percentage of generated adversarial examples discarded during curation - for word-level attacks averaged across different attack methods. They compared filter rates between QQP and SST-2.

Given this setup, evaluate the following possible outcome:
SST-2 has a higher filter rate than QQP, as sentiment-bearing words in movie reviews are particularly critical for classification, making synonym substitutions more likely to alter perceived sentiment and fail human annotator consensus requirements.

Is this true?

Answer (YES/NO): NO